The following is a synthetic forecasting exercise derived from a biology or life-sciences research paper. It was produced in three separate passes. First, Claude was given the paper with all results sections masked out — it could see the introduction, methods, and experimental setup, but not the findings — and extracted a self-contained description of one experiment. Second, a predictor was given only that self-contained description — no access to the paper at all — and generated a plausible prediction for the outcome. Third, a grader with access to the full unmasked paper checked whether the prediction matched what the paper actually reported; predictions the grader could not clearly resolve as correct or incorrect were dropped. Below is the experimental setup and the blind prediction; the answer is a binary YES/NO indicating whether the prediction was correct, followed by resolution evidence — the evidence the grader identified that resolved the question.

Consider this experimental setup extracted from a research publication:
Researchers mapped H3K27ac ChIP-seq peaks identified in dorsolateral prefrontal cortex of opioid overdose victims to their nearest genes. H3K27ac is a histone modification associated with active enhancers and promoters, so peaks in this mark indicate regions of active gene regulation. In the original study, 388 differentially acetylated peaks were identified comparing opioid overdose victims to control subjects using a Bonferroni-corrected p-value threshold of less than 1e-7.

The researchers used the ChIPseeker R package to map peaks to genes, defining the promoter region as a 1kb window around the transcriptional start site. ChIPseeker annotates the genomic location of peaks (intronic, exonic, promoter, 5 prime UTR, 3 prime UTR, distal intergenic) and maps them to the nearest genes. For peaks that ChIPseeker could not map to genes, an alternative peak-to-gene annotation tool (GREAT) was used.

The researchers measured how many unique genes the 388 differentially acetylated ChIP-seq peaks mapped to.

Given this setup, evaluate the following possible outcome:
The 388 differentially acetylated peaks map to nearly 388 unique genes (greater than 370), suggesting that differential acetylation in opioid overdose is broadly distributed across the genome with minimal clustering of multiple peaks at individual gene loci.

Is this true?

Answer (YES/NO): NO